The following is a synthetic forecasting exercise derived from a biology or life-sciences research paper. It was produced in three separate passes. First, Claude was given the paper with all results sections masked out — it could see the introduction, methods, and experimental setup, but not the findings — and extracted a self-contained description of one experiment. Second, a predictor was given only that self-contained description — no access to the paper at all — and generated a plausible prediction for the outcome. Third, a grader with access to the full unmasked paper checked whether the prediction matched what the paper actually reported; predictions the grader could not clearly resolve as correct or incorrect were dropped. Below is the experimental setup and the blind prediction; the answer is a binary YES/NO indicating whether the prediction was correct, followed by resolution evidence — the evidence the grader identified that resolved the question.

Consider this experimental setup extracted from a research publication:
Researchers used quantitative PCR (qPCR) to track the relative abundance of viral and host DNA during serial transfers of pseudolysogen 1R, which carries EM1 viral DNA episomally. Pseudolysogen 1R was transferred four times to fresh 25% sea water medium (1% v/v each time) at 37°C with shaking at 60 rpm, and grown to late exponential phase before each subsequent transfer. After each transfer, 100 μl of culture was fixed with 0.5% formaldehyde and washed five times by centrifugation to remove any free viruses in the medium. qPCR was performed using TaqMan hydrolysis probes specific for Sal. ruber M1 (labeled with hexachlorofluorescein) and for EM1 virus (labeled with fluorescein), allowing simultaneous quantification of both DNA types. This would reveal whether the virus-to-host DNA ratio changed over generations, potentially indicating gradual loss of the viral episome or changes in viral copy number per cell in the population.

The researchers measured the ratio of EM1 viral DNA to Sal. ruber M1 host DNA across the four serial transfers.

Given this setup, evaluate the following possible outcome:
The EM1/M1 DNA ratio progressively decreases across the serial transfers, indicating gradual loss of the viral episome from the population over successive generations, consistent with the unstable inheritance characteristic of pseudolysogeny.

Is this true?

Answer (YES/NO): NO